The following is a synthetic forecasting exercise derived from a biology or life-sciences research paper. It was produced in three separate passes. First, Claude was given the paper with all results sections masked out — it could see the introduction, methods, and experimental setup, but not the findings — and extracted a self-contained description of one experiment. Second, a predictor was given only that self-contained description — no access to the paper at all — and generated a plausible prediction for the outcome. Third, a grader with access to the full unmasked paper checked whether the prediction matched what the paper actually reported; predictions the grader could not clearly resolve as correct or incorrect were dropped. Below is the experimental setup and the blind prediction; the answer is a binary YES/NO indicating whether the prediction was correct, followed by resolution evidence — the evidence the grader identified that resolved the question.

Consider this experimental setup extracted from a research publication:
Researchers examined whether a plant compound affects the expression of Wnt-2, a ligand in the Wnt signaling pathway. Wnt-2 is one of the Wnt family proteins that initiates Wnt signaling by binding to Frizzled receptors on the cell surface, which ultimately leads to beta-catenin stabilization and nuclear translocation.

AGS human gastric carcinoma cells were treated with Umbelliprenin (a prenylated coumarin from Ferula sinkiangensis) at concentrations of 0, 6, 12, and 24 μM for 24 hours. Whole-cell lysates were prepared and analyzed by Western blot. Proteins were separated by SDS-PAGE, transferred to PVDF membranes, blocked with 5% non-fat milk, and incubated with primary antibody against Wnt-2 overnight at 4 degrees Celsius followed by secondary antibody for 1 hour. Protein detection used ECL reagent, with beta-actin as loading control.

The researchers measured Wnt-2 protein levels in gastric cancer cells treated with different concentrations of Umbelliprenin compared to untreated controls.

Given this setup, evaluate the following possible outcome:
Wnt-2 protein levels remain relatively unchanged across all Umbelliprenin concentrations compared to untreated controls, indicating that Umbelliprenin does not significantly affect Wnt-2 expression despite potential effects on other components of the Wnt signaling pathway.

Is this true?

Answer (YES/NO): NO